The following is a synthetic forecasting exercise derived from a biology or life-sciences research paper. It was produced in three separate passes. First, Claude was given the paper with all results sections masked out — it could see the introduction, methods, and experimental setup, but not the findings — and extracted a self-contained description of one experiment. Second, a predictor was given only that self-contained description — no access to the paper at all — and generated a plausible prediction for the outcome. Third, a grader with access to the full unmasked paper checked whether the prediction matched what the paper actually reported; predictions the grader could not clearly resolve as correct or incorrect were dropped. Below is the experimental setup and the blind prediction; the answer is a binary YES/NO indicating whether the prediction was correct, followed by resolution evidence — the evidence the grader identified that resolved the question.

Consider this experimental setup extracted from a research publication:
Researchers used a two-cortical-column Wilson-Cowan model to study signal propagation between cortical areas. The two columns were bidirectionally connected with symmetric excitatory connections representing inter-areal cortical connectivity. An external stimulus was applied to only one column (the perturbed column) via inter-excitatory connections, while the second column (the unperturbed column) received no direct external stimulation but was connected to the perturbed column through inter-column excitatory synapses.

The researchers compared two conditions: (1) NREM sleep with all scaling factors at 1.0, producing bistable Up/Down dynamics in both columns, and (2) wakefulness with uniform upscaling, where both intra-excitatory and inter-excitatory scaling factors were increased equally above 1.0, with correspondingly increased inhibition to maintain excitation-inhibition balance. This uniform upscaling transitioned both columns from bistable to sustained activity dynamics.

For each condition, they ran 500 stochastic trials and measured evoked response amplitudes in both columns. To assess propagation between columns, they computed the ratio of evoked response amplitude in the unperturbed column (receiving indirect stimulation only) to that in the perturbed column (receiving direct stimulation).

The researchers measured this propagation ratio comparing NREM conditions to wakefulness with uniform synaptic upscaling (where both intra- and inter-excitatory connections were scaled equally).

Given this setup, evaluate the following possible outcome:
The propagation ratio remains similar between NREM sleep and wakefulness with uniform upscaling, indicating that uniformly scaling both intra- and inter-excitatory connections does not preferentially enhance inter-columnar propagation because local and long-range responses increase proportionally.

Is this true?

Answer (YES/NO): YES